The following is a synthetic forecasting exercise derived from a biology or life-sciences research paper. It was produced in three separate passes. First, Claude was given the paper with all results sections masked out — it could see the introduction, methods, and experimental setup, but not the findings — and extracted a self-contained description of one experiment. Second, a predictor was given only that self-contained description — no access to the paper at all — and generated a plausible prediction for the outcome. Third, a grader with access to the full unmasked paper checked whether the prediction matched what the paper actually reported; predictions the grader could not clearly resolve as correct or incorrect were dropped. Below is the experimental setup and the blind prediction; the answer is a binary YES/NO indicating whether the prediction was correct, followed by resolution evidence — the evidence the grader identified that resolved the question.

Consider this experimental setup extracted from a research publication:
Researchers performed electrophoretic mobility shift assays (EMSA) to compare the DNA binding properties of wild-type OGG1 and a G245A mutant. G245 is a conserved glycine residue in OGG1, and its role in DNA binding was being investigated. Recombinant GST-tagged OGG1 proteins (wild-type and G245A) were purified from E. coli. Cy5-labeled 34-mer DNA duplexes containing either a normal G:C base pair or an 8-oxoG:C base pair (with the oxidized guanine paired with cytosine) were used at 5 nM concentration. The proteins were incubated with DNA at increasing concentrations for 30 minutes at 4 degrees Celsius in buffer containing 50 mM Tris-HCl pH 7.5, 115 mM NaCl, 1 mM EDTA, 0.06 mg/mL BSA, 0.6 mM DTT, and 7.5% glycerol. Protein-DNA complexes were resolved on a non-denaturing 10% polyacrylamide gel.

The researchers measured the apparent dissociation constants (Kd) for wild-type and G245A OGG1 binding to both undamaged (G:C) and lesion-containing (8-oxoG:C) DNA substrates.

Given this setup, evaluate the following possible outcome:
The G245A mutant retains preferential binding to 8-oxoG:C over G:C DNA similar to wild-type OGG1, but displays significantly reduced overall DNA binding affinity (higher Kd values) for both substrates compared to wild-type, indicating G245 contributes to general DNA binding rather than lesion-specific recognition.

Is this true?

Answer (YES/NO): NO